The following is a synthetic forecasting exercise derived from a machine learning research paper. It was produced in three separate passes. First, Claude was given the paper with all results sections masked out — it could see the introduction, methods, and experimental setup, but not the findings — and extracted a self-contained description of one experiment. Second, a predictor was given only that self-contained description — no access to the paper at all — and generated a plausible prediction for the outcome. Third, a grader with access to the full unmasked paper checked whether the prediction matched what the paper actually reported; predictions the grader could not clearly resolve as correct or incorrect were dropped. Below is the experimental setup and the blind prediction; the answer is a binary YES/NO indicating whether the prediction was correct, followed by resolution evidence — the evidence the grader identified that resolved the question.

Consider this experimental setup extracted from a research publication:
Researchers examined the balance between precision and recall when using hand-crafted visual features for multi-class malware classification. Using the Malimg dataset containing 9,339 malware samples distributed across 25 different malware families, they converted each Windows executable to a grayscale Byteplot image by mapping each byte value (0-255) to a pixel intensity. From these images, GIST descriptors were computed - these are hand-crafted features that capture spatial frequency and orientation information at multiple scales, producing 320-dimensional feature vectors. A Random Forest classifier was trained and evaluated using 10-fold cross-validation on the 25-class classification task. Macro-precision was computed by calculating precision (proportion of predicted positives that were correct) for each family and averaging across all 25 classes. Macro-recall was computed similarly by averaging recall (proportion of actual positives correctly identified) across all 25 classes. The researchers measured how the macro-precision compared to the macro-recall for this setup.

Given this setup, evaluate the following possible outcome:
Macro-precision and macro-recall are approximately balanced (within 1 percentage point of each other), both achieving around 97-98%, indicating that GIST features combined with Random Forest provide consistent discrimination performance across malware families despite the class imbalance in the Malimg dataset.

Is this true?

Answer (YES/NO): NO